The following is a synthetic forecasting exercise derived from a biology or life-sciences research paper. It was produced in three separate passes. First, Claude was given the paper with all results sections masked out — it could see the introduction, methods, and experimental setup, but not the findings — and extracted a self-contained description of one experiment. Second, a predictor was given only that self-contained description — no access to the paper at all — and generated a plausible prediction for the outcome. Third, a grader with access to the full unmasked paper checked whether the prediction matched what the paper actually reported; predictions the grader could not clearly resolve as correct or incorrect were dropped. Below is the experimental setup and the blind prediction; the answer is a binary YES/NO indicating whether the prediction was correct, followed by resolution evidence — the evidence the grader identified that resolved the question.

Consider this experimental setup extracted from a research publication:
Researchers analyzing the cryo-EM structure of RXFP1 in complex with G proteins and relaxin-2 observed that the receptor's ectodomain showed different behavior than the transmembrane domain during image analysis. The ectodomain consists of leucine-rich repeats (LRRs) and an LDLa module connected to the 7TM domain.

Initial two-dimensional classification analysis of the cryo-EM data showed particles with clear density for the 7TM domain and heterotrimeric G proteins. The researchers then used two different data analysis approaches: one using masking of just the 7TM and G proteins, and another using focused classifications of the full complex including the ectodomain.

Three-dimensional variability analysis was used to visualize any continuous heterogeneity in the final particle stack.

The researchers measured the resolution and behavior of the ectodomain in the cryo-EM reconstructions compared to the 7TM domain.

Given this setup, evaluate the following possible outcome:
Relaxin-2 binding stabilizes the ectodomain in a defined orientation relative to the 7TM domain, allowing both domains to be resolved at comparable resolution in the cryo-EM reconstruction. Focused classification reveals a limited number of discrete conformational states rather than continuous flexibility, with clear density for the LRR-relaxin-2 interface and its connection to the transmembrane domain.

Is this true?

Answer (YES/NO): NO